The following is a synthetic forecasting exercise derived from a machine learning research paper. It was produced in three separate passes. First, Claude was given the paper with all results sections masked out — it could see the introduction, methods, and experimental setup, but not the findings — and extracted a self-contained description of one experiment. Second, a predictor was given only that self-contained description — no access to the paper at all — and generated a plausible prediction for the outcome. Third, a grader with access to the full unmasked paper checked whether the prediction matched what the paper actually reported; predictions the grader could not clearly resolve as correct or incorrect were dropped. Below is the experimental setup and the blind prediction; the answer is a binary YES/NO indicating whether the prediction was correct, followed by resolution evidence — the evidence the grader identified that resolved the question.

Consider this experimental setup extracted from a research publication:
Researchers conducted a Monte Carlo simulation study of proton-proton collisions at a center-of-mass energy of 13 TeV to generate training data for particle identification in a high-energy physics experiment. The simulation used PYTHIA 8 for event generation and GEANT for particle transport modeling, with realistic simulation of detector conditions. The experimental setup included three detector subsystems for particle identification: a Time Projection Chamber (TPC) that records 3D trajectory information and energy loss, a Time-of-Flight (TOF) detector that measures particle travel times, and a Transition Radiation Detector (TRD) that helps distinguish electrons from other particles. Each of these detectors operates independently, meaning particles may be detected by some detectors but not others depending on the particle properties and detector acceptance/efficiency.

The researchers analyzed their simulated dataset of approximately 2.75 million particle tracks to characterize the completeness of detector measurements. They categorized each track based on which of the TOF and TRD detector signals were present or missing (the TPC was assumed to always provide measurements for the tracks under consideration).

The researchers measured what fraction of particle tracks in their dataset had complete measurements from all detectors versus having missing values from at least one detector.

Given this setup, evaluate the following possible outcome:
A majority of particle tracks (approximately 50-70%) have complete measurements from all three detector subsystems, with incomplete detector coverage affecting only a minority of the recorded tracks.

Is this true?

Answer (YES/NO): NO